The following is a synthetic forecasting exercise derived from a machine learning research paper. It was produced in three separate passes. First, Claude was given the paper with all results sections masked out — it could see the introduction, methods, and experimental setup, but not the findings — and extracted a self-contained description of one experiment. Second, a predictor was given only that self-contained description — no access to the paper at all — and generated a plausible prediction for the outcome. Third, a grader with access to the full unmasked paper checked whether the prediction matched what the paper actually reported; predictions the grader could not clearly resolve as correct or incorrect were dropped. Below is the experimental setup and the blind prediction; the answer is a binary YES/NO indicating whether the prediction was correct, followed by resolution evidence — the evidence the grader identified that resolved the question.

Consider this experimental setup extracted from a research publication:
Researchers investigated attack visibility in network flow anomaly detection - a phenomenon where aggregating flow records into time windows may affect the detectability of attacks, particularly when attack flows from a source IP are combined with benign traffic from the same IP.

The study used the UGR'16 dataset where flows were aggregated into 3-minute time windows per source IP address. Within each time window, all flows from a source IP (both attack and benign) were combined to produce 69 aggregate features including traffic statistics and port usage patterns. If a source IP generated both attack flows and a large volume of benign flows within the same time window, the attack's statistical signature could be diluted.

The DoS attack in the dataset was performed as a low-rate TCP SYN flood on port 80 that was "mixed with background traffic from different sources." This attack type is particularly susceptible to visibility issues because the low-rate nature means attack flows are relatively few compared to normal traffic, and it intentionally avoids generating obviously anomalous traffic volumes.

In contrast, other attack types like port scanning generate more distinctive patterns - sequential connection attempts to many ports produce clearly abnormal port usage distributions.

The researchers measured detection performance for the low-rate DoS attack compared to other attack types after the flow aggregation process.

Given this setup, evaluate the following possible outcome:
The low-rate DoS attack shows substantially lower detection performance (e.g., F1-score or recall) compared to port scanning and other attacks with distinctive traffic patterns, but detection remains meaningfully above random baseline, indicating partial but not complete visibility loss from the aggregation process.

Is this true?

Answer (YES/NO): NO